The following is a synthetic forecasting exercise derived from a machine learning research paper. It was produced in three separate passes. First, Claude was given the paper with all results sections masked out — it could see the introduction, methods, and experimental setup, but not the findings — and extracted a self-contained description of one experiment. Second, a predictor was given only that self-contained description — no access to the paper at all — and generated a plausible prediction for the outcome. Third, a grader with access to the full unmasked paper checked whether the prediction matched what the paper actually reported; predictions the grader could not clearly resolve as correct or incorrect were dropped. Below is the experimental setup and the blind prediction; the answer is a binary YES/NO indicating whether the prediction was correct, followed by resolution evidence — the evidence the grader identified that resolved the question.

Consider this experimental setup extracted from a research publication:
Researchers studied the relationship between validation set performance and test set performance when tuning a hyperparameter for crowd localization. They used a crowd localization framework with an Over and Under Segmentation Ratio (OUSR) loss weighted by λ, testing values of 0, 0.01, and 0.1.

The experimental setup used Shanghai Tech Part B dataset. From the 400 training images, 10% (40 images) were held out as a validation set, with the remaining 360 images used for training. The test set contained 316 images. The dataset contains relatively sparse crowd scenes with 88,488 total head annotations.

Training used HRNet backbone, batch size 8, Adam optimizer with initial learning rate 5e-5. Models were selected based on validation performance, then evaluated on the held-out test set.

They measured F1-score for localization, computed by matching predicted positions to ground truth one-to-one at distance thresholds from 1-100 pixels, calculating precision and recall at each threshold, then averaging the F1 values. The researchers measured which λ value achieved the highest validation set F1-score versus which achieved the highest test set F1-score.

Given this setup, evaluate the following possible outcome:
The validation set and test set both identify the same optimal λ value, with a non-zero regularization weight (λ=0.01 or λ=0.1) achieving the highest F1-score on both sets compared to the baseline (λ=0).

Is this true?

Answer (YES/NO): YES